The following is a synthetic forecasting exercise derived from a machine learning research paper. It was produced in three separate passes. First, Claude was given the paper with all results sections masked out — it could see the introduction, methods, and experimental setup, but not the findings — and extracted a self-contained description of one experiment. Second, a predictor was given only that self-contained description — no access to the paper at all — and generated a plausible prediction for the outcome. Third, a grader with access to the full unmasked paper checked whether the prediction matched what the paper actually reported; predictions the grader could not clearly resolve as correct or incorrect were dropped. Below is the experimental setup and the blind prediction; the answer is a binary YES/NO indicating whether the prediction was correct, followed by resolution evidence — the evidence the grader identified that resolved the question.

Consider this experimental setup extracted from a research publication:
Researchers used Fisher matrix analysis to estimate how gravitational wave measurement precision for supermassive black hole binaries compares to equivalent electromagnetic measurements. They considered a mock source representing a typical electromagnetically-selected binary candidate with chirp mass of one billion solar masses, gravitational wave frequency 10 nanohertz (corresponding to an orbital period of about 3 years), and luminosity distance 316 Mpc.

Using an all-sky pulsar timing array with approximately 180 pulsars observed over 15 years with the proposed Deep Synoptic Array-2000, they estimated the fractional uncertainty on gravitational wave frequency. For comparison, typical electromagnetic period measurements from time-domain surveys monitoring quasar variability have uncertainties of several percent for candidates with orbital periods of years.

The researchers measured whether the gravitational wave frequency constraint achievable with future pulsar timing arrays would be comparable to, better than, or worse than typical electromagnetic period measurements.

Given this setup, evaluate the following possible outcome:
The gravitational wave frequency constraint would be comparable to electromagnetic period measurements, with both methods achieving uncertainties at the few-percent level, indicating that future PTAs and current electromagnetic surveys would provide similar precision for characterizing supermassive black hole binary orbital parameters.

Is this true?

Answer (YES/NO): NO